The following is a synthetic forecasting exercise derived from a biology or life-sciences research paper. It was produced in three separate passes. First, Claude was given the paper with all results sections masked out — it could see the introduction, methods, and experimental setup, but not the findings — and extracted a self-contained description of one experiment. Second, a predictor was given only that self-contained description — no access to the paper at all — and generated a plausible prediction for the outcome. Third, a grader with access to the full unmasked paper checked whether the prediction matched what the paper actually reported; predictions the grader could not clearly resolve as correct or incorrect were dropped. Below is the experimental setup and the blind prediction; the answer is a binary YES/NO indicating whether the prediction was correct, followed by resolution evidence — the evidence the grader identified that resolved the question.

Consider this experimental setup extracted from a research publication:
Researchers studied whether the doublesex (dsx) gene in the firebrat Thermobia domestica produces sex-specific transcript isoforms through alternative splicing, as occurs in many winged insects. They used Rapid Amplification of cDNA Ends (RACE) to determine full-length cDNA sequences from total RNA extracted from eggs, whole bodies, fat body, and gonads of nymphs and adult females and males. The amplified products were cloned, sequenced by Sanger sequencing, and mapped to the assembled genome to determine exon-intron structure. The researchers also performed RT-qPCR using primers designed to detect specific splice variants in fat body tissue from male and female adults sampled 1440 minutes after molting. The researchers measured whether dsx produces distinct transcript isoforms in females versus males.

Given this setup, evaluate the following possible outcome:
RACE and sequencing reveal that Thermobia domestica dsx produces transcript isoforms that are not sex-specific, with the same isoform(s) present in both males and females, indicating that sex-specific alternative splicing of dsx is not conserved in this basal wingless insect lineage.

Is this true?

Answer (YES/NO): NO